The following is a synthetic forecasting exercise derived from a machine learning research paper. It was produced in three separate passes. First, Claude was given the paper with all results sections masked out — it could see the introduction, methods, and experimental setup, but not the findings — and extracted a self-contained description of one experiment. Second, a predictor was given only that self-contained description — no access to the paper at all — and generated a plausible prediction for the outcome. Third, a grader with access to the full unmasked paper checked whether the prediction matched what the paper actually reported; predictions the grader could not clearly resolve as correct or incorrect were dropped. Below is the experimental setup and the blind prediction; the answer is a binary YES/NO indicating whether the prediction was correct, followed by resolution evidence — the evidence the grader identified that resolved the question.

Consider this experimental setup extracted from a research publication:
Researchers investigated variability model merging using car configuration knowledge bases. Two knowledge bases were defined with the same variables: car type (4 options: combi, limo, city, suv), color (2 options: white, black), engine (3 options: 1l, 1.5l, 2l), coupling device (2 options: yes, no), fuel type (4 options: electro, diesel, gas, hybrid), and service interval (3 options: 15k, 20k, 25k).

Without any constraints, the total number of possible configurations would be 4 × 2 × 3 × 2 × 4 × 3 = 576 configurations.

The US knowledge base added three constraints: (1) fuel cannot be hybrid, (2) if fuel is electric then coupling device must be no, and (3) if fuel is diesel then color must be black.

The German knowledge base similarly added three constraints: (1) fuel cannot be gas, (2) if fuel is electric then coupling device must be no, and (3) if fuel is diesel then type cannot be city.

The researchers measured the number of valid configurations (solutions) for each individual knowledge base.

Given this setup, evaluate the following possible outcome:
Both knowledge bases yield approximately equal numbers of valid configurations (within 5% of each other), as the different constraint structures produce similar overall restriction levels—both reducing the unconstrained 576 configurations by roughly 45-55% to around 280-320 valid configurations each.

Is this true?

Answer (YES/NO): NO